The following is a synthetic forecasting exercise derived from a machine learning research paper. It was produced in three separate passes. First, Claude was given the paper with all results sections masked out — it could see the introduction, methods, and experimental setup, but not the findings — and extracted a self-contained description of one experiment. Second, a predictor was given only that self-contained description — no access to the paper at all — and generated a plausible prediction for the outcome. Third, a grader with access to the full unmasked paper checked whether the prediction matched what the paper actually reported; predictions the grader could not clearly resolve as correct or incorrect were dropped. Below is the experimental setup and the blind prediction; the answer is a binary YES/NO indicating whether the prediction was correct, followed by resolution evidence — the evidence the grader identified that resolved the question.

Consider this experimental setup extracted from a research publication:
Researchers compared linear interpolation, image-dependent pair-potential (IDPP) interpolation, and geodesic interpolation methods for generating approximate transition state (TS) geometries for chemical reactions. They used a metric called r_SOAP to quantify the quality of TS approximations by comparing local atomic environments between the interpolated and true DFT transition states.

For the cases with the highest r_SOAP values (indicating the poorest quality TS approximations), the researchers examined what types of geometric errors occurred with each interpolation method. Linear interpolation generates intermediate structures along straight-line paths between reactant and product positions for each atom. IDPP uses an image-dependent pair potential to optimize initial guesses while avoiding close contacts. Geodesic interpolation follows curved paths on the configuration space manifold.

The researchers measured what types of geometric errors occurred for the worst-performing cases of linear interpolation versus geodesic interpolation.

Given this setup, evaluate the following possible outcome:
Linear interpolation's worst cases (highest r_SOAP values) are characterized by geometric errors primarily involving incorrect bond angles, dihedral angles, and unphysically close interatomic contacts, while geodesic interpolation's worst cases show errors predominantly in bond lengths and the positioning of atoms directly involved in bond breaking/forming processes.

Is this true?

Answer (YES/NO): NO